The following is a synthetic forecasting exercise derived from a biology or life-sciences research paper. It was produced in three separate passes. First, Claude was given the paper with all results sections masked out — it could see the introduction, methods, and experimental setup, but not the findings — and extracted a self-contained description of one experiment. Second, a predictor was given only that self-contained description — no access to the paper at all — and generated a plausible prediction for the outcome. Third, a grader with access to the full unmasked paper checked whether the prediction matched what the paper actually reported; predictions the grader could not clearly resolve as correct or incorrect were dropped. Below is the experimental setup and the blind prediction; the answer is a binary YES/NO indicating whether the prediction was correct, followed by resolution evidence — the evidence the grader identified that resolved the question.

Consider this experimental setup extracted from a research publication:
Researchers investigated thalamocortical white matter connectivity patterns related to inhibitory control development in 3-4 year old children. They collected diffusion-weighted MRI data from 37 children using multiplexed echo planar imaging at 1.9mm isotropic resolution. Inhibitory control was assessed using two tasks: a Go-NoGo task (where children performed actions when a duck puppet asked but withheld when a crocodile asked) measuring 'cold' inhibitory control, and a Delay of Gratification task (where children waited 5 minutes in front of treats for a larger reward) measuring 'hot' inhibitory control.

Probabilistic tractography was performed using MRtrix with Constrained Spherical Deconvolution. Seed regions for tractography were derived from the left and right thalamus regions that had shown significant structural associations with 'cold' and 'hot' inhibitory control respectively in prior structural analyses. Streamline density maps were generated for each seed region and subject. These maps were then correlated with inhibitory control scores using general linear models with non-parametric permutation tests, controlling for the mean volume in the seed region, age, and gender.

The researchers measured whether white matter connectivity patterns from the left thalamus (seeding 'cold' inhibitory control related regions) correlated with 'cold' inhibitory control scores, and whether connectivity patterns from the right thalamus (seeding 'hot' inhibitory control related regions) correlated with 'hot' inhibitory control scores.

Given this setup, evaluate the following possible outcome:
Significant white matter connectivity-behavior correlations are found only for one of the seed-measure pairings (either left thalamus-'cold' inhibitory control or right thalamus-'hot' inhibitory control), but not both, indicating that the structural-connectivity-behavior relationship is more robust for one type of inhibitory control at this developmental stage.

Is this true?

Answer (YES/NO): NO